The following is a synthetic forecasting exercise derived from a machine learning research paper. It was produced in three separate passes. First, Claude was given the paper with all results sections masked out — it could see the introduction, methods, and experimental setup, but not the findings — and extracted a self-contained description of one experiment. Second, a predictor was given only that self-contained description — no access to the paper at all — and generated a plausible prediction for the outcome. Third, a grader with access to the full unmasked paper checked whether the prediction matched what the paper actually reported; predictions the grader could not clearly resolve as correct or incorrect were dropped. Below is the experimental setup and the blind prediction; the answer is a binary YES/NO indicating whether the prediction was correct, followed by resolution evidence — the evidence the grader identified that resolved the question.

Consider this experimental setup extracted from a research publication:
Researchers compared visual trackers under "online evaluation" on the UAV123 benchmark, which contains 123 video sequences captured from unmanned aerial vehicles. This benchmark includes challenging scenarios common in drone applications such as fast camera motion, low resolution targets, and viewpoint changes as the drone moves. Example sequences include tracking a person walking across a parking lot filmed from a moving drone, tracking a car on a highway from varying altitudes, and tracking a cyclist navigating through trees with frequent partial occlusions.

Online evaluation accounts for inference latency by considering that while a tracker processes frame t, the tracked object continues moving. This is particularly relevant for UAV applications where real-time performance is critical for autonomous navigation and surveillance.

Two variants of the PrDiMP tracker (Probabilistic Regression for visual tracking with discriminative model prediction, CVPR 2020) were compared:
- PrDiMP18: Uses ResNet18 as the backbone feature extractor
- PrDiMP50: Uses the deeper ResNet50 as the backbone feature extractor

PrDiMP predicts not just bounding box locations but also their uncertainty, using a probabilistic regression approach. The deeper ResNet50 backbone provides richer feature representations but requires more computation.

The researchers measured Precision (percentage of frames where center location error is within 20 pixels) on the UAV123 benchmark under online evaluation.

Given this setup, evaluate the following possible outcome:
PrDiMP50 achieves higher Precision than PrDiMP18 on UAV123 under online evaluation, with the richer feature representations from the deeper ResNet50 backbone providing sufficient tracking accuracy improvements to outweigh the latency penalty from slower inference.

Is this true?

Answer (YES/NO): NO